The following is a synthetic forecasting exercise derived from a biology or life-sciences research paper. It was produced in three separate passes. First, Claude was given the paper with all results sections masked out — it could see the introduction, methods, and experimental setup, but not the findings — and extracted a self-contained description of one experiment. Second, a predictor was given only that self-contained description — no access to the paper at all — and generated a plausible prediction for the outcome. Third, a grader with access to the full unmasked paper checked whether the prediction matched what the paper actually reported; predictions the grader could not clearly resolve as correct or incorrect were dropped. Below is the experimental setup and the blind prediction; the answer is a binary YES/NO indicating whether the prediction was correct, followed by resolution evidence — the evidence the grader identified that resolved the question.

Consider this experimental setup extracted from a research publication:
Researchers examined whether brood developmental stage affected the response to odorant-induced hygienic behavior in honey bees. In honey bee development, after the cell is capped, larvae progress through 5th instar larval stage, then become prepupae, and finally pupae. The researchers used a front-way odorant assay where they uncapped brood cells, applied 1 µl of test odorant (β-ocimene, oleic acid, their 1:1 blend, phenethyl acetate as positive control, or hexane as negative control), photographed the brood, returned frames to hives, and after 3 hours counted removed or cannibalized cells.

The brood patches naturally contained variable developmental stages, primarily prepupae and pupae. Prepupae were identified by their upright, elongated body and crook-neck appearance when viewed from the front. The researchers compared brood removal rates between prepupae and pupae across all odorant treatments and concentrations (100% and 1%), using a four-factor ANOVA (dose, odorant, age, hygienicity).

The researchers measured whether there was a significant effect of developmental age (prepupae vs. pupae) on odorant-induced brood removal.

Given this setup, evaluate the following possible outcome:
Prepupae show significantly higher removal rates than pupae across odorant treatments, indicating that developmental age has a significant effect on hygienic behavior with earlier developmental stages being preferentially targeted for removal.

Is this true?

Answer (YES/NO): NO